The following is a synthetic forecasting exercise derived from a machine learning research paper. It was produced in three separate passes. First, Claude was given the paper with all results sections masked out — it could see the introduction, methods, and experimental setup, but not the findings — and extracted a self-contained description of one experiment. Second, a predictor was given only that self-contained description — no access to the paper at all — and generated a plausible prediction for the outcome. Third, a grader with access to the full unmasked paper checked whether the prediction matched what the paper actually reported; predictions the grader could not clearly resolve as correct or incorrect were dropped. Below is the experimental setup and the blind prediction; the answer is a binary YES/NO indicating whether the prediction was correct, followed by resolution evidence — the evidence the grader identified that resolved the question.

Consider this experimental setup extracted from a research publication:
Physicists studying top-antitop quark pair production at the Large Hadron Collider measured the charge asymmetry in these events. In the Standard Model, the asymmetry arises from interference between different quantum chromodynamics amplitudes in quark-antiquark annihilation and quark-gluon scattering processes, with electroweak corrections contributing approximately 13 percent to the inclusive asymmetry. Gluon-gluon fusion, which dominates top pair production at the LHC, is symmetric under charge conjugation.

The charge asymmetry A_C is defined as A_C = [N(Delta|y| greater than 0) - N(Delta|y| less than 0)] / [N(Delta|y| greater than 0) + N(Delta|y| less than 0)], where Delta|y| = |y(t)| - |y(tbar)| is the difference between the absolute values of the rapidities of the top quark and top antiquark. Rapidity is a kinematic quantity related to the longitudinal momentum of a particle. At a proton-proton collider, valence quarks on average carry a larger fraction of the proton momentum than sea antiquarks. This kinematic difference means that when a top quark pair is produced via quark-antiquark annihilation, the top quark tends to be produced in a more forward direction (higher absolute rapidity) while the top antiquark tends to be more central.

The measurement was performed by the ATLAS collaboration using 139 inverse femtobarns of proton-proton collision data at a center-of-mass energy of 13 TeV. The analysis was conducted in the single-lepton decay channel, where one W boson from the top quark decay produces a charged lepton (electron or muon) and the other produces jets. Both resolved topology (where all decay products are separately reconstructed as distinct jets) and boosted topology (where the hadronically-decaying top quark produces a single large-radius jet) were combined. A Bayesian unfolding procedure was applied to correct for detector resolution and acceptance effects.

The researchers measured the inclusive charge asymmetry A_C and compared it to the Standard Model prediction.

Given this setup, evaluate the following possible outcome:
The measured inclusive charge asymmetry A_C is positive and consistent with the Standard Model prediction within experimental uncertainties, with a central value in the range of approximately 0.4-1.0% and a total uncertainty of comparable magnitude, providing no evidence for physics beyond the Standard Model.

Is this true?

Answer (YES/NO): YES